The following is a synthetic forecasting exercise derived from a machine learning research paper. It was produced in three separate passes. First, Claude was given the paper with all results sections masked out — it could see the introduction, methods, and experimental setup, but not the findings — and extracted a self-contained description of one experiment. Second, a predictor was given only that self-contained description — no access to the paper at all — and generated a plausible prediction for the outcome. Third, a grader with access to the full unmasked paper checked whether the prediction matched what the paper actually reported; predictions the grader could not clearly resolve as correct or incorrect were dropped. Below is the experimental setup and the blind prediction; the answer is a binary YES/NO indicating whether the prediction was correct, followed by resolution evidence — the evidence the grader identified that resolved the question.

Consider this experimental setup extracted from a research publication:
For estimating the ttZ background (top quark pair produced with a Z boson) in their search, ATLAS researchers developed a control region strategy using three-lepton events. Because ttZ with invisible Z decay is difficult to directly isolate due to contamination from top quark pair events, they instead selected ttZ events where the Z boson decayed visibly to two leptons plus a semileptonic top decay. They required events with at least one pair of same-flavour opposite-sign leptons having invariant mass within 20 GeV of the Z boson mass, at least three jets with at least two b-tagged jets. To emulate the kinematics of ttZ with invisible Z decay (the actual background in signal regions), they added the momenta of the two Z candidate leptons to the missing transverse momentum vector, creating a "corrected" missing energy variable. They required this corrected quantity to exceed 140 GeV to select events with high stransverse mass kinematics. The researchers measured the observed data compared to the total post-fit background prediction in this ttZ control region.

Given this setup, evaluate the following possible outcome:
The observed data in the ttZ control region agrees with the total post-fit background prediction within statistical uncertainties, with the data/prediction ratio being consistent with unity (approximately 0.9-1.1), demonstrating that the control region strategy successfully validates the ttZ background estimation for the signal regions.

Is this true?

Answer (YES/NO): YES